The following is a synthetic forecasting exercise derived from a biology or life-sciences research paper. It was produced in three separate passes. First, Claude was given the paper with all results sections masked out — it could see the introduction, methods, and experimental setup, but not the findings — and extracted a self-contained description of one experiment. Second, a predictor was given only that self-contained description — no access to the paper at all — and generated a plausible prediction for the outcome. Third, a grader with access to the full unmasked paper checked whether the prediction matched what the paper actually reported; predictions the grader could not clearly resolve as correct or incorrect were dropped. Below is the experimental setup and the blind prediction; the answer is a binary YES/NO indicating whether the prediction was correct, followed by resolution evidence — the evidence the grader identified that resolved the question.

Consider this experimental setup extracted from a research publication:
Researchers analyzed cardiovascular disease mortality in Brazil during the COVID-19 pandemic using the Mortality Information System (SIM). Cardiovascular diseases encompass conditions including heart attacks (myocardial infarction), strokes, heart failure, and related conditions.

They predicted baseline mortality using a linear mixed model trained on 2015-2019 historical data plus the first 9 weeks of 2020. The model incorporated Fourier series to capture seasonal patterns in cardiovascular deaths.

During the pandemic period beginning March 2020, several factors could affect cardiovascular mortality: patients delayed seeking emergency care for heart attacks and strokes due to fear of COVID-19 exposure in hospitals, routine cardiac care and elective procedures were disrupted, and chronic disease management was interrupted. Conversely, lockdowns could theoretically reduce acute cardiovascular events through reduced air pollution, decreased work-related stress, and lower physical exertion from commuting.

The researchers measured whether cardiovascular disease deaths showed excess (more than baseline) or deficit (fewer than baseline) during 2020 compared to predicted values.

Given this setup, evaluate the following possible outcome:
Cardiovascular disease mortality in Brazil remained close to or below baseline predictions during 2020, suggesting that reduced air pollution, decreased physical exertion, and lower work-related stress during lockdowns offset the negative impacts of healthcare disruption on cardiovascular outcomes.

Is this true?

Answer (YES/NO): NO